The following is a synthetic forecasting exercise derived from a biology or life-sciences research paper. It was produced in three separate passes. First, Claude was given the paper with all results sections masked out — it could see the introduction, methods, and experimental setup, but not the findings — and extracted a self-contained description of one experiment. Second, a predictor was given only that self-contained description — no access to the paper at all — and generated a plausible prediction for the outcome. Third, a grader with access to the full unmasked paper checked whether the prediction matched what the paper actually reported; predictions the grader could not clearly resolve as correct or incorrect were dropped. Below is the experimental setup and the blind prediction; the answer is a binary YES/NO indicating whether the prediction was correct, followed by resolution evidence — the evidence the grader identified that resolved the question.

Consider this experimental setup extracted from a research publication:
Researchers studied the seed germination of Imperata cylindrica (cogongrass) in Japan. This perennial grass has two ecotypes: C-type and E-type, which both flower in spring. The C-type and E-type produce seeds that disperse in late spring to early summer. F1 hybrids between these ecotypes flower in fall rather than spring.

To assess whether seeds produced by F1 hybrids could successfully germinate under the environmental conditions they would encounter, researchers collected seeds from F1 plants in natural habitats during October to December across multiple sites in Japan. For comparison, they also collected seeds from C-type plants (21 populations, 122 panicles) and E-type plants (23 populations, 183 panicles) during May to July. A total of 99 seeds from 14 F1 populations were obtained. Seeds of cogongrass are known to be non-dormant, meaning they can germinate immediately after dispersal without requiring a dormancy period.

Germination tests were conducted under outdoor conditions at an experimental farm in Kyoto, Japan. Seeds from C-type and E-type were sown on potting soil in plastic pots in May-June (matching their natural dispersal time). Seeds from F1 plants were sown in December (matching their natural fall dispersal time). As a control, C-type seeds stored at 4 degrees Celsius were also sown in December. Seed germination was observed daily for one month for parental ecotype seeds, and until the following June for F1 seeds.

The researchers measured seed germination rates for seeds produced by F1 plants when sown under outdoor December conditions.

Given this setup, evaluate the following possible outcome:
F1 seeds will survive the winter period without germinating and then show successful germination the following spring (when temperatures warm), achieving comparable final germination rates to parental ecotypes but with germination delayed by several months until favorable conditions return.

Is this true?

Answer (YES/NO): NO